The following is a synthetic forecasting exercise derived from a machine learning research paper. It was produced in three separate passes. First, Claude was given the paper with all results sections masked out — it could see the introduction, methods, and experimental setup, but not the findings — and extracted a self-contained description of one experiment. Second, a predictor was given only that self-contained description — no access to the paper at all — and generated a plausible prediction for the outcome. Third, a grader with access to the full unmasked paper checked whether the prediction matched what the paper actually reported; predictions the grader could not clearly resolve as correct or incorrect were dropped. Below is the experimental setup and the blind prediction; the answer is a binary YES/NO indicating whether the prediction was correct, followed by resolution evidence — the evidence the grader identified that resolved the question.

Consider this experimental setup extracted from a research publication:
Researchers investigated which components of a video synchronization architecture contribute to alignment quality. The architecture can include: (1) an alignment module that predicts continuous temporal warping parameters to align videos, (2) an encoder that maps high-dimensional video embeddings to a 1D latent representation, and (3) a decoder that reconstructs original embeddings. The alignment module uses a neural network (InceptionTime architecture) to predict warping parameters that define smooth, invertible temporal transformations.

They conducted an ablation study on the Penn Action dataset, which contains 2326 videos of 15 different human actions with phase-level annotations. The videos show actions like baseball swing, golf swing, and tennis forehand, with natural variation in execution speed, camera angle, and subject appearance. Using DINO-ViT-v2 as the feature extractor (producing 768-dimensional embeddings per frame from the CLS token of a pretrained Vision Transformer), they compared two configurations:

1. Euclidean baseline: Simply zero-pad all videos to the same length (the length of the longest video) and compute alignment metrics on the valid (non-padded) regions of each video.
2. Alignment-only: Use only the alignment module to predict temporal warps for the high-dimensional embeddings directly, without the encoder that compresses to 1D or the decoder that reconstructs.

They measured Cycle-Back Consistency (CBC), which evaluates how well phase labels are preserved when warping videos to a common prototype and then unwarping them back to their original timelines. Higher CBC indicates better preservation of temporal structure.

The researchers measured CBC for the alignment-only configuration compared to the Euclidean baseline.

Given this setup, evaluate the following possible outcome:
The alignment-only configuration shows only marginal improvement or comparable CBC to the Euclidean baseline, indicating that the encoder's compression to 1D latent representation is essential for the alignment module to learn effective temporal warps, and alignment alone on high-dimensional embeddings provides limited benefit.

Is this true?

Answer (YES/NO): NO